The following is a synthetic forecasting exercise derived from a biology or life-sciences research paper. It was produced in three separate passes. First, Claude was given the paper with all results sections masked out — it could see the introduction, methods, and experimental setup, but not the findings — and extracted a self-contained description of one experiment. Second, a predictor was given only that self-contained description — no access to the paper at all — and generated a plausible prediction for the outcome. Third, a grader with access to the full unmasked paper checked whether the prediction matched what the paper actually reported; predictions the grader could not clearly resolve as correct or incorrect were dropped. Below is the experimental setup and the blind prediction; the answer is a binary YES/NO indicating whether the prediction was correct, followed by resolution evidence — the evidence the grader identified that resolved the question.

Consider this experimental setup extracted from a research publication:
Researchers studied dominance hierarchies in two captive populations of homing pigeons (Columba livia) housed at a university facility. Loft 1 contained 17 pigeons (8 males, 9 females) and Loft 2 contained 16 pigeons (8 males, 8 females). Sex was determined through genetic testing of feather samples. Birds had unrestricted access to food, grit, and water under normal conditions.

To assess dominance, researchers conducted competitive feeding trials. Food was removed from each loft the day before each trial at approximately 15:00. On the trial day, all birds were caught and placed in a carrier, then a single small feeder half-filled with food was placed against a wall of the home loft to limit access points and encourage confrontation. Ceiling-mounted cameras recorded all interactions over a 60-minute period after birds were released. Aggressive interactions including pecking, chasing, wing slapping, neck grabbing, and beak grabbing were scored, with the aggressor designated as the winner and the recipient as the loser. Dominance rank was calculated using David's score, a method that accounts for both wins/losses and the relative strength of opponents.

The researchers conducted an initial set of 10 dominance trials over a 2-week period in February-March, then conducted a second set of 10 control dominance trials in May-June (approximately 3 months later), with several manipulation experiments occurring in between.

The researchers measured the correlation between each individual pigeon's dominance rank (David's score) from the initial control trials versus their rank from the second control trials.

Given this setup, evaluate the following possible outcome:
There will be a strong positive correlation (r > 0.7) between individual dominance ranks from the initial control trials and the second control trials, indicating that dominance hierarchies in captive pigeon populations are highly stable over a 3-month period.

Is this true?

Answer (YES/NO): YES